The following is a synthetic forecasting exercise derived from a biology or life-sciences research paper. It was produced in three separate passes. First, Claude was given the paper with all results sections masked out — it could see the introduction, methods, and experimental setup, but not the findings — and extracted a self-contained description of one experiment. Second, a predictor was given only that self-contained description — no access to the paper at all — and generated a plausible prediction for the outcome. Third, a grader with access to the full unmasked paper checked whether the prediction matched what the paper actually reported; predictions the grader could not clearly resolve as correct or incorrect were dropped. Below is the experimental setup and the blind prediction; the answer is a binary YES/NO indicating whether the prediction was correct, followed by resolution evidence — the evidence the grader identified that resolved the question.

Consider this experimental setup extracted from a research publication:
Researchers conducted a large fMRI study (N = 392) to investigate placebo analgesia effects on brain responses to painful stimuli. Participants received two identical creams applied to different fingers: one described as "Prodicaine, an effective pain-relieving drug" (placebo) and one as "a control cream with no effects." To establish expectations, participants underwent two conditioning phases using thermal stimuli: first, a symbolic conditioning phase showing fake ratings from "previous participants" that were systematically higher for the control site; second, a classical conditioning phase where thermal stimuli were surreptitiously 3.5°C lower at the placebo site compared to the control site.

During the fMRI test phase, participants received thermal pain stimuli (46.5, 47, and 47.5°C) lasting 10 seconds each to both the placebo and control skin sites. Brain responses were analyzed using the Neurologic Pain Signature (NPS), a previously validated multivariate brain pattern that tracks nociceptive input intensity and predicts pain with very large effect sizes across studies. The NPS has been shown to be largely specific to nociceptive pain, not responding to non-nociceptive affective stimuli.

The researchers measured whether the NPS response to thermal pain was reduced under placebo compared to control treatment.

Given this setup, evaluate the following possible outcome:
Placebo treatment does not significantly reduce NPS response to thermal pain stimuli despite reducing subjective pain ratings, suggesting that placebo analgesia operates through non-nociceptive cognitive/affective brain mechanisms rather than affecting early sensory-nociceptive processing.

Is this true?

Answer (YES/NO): YES